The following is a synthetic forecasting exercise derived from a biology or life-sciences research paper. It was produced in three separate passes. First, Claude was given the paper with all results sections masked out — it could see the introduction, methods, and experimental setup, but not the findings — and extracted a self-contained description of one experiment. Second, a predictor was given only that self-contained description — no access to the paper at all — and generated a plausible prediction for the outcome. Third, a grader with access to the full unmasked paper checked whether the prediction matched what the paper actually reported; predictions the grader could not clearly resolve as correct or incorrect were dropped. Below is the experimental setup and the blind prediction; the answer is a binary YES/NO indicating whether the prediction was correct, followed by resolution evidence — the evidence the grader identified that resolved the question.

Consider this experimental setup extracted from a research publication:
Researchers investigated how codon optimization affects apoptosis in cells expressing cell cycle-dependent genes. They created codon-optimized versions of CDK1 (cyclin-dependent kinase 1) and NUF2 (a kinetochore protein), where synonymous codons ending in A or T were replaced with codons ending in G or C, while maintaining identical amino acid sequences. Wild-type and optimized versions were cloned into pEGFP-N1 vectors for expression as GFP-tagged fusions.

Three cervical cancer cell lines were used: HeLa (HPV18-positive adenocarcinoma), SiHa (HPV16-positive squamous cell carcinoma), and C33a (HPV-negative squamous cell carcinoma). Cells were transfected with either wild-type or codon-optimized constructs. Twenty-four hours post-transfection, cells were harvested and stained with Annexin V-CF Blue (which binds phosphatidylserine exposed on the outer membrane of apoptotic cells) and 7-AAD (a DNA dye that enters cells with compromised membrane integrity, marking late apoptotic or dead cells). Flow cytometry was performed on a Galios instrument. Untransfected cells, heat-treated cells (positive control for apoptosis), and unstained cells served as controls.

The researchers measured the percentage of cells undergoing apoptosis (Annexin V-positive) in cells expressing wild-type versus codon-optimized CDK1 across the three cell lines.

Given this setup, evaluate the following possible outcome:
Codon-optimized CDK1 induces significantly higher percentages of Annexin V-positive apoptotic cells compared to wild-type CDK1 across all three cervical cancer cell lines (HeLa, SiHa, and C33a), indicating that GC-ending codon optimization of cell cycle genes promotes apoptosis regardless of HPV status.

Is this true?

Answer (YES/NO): YES